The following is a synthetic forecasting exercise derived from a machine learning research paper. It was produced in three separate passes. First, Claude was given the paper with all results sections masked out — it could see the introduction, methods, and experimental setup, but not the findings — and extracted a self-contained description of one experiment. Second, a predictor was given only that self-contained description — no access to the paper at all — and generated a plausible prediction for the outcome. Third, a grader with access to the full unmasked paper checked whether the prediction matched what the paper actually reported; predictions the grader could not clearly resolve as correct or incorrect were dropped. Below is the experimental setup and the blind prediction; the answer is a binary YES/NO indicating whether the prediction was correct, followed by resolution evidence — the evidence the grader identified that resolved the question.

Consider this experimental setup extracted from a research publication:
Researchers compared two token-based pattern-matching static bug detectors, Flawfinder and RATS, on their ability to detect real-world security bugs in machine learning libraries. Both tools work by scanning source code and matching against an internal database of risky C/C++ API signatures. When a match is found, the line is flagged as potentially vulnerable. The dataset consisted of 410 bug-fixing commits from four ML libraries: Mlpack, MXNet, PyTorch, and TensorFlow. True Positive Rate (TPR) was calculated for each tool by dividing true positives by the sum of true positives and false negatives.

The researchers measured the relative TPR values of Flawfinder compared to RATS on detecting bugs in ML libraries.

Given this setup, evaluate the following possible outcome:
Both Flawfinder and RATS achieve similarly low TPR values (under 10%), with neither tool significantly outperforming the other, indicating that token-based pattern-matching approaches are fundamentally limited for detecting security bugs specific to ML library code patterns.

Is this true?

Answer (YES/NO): NO